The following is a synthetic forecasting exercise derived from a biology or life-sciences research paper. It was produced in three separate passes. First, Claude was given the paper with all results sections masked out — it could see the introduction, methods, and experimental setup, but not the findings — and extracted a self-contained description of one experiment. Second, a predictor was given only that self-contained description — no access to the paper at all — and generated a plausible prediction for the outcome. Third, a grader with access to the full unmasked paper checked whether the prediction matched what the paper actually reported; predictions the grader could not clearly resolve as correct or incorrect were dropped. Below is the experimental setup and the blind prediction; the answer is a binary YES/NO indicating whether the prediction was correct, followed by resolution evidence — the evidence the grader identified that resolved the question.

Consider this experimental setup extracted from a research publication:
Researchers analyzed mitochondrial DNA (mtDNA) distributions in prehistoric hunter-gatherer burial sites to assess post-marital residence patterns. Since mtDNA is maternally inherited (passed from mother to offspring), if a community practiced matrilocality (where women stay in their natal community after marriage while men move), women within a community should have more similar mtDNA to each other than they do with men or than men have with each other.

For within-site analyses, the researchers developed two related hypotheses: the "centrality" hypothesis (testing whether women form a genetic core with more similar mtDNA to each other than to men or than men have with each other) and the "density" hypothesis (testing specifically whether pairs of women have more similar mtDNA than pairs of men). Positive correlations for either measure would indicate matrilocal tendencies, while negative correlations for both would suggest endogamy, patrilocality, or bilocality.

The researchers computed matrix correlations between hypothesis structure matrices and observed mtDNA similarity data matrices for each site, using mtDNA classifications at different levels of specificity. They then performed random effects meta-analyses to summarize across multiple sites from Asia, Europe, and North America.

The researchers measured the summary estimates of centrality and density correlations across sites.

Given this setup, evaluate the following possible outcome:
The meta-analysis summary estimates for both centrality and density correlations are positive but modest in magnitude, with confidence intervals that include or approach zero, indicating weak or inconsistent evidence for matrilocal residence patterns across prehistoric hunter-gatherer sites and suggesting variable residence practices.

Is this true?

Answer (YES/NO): NO